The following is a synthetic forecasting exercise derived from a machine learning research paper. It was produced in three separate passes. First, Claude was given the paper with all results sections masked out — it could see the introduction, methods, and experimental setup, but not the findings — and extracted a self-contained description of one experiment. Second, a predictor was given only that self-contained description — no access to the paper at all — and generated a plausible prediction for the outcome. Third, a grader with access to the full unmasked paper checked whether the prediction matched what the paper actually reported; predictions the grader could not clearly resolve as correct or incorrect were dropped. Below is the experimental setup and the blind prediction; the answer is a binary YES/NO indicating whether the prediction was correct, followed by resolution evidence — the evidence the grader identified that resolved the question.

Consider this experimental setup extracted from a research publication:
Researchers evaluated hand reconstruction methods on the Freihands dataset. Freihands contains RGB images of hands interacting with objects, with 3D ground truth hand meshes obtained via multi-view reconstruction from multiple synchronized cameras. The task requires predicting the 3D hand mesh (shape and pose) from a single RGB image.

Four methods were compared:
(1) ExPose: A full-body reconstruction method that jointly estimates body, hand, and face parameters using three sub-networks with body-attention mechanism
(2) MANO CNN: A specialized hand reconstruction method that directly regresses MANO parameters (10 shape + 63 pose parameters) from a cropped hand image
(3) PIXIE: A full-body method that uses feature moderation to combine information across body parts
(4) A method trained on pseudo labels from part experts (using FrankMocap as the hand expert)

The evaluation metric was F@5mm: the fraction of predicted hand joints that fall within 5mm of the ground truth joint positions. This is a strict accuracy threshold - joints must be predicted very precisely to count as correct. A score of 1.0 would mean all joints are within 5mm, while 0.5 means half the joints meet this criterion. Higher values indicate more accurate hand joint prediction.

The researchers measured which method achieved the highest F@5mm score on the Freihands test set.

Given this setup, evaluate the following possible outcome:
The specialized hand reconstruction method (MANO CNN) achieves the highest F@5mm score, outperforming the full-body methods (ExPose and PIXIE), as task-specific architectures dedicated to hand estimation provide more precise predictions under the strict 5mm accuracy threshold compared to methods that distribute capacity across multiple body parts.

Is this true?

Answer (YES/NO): YES